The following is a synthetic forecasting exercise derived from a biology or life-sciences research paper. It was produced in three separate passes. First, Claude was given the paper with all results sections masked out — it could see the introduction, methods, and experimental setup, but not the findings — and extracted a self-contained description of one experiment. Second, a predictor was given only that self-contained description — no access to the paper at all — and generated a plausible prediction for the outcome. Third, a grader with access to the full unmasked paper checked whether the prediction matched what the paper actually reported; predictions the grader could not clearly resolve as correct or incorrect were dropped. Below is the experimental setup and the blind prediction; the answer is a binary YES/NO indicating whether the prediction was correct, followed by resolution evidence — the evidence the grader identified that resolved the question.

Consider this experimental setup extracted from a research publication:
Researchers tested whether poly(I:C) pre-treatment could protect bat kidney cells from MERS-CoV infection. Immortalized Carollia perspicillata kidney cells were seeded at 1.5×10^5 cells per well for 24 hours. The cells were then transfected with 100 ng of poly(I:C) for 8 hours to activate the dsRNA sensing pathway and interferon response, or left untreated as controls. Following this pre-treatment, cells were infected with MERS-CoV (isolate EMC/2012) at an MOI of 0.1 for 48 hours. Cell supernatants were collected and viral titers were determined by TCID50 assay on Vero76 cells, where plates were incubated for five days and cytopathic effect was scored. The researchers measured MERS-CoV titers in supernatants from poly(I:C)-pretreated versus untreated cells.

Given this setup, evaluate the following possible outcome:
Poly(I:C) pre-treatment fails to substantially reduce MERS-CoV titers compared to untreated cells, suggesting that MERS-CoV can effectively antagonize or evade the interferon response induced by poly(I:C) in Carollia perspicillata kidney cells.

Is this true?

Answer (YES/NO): NO